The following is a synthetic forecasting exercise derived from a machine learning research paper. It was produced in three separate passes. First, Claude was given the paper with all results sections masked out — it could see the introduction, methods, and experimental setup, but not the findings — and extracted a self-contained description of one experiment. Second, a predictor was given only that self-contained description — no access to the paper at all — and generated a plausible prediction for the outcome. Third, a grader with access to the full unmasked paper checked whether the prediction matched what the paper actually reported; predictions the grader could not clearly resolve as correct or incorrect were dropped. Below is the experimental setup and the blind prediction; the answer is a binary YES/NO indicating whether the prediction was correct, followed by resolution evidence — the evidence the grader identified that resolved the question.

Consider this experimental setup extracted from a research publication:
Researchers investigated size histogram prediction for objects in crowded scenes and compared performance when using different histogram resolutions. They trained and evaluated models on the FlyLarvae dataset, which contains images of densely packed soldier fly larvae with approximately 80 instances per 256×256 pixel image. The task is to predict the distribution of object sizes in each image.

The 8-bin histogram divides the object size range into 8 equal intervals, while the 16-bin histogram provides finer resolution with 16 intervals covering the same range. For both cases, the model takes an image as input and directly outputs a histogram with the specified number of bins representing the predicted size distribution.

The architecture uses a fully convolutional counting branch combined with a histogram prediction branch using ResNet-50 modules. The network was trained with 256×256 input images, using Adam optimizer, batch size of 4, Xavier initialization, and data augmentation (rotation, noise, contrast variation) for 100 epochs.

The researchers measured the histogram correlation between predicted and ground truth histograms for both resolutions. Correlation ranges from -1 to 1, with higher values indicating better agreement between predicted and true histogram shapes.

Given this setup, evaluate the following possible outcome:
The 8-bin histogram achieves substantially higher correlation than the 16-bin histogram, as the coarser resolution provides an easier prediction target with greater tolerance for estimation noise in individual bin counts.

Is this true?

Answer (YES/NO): YES